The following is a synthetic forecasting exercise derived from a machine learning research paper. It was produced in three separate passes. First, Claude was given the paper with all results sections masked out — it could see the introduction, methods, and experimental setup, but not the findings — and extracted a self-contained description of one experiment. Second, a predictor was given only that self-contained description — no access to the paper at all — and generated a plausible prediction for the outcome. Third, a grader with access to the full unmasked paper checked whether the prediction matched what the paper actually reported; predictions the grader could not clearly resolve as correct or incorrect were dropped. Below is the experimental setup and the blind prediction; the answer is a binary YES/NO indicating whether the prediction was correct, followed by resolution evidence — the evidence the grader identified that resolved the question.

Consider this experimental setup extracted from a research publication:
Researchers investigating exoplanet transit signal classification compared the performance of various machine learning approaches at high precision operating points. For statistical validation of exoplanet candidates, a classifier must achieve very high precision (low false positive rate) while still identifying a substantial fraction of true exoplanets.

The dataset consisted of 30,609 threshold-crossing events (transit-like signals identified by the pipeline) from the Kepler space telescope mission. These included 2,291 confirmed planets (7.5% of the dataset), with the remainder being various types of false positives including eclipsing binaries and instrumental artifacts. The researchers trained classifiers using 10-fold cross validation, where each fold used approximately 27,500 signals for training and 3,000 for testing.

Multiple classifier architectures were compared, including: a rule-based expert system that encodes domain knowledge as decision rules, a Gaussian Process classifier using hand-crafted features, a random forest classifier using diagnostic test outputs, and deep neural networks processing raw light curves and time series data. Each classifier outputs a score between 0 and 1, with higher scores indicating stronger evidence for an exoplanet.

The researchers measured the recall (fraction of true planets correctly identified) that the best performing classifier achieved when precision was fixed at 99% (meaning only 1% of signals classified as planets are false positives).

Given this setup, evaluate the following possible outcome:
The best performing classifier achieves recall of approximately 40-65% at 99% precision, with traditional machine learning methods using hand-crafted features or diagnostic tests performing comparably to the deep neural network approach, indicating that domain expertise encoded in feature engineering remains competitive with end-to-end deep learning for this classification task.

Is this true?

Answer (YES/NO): NO